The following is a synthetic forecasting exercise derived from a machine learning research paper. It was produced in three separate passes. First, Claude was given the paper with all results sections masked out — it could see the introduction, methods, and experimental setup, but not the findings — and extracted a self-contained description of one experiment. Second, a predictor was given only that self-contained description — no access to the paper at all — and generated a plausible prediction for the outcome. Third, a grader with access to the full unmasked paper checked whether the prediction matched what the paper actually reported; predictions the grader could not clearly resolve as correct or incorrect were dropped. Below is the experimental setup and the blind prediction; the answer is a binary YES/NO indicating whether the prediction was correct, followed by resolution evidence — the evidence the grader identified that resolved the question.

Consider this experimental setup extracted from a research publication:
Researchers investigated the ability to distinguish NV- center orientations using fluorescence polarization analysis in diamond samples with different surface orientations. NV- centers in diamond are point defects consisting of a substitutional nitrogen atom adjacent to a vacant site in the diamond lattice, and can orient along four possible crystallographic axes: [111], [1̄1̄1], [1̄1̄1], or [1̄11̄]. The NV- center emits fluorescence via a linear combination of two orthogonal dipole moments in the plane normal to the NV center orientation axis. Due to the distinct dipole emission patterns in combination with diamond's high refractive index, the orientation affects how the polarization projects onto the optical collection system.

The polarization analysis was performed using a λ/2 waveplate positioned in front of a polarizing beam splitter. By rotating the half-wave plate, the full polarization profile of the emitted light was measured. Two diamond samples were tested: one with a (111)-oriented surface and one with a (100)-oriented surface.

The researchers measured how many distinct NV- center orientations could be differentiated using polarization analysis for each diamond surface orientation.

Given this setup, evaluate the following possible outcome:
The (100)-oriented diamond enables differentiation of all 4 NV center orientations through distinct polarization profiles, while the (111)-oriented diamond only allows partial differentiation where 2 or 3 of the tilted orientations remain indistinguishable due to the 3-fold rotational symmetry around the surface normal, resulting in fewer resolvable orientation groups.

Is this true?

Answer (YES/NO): NO